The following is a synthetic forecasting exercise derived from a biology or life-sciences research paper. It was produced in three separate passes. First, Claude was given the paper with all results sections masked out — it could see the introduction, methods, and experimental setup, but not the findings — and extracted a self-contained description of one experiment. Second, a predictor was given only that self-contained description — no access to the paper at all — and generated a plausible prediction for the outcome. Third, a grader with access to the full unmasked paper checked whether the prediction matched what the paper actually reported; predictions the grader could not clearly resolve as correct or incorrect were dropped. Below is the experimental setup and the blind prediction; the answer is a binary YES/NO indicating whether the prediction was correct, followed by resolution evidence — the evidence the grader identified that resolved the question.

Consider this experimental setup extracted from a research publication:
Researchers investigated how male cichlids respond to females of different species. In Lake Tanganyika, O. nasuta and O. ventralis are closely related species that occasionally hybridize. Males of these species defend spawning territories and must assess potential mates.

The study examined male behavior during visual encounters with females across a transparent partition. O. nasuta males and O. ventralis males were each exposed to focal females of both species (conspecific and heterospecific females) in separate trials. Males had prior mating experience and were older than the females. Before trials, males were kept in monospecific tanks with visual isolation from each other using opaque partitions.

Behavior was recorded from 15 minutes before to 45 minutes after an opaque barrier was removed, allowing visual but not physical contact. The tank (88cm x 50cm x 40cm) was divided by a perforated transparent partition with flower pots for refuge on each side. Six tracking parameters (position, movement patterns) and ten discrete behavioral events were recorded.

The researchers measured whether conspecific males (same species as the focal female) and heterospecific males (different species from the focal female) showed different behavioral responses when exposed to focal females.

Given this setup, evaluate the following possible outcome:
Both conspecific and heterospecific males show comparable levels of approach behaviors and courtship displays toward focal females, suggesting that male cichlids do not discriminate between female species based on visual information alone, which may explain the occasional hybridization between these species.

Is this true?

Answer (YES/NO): YES